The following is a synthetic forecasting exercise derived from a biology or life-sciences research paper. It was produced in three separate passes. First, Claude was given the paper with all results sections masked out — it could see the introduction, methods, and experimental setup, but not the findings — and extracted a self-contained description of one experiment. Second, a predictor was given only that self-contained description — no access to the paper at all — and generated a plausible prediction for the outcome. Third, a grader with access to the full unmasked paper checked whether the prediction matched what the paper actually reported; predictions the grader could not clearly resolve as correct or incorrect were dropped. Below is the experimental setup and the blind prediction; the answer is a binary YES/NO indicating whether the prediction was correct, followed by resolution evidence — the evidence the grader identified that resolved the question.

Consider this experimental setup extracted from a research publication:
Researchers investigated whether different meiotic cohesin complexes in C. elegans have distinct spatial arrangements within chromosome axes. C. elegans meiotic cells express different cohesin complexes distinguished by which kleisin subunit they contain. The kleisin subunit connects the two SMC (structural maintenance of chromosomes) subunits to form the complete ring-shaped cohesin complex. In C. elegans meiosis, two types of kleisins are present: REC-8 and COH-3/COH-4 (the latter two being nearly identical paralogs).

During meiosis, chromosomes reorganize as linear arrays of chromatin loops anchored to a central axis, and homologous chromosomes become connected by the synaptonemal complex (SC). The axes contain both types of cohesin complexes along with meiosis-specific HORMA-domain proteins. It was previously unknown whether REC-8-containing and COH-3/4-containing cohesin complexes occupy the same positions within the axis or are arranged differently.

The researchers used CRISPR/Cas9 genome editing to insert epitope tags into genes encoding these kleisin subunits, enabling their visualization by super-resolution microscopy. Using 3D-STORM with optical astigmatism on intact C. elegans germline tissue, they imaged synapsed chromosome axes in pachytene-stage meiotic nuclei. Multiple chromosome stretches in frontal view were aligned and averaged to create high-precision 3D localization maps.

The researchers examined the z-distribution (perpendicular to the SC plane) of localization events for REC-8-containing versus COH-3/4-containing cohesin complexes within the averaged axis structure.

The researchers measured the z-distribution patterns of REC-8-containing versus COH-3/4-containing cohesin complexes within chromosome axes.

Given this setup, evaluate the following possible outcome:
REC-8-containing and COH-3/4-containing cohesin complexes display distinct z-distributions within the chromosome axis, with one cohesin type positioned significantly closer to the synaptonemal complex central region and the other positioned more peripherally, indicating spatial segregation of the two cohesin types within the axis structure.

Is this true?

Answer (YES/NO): YES